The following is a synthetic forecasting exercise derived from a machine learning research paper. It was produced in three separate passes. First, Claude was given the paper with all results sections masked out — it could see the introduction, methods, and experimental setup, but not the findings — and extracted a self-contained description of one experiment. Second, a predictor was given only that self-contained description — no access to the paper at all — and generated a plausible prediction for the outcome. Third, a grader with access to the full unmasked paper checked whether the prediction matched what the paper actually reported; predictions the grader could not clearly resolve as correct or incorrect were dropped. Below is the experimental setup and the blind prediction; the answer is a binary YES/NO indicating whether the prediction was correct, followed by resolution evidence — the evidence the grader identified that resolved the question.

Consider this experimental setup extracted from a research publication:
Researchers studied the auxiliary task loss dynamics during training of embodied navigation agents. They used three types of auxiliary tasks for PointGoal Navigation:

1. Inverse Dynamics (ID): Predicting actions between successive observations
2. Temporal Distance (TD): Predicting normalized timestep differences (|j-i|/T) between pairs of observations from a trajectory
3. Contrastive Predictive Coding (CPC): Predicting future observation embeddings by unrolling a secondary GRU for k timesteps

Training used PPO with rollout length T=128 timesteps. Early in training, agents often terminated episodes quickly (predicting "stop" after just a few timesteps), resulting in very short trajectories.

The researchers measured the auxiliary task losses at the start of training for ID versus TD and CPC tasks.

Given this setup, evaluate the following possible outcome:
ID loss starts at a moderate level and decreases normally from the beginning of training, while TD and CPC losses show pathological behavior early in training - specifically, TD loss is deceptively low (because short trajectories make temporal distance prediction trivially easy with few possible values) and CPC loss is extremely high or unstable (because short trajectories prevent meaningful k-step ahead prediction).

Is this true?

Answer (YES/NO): NO